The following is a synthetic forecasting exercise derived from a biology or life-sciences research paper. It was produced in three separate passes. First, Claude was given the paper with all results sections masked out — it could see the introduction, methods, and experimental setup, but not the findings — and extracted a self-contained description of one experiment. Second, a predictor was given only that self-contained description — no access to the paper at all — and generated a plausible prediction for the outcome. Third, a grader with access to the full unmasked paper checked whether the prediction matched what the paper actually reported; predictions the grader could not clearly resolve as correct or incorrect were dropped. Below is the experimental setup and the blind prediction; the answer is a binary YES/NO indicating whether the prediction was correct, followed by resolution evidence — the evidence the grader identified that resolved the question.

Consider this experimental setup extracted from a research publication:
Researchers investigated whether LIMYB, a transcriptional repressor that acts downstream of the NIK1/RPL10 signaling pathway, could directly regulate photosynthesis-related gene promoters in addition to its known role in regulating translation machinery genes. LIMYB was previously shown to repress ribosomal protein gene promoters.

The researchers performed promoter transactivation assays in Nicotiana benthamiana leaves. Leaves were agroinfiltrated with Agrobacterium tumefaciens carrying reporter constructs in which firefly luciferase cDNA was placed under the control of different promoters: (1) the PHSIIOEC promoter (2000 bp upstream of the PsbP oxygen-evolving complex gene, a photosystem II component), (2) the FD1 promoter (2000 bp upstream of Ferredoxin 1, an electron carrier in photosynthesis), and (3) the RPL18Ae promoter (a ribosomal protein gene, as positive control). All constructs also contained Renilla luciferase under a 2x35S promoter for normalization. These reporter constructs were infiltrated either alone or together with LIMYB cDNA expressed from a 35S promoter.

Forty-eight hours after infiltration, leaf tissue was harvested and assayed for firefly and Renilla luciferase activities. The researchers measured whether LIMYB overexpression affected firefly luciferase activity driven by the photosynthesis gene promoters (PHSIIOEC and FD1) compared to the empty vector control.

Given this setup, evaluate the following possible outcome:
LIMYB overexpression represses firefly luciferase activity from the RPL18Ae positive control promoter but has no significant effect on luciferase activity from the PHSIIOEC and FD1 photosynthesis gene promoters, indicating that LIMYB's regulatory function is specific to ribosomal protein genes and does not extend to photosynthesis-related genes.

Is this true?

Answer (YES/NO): NO